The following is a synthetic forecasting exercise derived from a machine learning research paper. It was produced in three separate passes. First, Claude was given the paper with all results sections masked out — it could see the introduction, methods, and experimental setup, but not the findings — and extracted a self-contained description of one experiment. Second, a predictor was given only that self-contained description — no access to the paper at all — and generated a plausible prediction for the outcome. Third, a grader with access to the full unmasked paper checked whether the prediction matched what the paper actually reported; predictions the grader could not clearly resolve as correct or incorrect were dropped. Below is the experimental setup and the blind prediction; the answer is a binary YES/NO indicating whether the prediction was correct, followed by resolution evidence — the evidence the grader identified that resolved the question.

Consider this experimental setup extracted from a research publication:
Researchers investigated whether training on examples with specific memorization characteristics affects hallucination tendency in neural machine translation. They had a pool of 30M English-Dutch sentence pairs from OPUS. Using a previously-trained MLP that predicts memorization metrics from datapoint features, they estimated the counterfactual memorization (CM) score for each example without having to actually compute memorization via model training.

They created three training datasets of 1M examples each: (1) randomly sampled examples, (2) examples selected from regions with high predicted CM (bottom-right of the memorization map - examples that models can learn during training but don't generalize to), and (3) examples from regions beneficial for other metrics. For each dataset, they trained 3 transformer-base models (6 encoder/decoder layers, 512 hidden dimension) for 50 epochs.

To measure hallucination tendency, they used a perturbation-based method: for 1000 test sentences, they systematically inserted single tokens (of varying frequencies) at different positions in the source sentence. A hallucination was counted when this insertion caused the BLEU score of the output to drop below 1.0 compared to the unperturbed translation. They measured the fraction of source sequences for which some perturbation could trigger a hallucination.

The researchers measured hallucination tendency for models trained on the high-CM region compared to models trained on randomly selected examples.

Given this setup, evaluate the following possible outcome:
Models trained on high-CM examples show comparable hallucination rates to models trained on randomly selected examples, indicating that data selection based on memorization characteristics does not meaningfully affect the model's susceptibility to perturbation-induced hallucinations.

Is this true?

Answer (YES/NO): NO